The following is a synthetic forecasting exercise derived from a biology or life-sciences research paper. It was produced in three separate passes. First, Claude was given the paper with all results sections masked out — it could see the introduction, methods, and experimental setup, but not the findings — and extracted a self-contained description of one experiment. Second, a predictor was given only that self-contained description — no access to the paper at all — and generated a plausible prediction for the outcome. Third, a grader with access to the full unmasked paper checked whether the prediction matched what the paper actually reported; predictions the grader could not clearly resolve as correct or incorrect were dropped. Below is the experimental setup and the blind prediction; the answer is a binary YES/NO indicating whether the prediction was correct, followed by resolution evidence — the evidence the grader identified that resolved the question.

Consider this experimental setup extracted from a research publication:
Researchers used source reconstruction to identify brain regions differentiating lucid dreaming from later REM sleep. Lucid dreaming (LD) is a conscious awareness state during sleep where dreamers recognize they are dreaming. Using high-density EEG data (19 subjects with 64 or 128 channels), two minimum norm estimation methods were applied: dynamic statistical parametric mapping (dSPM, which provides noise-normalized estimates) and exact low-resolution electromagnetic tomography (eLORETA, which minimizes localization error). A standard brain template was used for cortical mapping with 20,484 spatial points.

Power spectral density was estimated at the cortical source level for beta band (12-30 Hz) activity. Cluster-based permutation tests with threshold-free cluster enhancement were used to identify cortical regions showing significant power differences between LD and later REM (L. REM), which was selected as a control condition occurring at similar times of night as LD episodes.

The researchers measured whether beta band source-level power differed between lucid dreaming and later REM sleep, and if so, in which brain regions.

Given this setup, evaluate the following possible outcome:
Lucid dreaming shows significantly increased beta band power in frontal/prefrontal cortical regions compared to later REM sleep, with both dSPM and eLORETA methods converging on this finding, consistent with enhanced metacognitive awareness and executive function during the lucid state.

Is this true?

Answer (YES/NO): NO